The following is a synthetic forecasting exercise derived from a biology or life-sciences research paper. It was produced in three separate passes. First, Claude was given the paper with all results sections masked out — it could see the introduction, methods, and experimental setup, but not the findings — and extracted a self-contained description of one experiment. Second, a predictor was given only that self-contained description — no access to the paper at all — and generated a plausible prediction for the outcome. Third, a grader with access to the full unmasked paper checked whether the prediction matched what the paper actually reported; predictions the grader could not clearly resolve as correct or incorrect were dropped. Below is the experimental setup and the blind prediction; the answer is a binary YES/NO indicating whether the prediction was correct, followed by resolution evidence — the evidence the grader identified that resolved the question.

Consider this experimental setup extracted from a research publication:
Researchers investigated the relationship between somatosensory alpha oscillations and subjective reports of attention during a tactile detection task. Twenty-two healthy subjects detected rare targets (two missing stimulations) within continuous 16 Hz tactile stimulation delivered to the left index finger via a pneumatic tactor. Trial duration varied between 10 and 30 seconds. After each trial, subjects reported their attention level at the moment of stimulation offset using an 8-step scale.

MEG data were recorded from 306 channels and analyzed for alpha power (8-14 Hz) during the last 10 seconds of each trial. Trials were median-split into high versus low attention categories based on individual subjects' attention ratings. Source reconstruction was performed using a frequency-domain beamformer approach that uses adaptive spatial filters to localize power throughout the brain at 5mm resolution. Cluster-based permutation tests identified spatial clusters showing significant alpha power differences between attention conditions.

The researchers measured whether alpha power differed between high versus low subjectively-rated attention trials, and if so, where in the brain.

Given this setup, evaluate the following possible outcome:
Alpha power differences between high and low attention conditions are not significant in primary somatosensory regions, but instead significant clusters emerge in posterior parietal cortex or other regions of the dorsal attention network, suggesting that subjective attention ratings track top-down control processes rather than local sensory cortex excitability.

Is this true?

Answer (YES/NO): NO